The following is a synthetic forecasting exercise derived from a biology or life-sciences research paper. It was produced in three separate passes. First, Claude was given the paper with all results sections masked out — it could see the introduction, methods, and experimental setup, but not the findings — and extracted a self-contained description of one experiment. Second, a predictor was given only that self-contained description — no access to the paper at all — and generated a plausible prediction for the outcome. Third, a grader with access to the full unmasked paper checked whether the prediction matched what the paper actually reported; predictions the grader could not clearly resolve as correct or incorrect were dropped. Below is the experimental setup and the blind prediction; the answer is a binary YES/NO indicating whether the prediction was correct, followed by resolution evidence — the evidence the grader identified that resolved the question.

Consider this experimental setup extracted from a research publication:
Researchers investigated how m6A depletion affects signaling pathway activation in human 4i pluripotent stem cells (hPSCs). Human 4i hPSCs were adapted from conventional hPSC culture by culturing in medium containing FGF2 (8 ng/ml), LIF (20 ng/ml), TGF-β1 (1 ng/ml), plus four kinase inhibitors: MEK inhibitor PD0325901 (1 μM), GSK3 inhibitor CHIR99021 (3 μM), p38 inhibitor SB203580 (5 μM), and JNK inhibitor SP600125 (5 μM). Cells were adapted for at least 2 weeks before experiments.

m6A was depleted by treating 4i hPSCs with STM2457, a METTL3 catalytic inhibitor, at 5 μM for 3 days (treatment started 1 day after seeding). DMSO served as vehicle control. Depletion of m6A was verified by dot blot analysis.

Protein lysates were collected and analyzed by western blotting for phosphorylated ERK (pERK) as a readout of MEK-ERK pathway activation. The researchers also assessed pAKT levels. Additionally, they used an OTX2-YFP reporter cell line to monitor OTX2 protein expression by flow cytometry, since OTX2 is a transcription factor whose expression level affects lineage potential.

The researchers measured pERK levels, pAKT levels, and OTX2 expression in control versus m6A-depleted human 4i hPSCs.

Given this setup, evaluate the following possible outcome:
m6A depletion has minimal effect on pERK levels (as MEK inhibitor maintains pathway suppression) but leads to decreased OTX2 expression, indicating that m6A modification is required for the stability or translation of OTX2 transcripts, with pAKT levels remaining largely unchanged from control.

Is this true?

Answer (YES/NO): NO